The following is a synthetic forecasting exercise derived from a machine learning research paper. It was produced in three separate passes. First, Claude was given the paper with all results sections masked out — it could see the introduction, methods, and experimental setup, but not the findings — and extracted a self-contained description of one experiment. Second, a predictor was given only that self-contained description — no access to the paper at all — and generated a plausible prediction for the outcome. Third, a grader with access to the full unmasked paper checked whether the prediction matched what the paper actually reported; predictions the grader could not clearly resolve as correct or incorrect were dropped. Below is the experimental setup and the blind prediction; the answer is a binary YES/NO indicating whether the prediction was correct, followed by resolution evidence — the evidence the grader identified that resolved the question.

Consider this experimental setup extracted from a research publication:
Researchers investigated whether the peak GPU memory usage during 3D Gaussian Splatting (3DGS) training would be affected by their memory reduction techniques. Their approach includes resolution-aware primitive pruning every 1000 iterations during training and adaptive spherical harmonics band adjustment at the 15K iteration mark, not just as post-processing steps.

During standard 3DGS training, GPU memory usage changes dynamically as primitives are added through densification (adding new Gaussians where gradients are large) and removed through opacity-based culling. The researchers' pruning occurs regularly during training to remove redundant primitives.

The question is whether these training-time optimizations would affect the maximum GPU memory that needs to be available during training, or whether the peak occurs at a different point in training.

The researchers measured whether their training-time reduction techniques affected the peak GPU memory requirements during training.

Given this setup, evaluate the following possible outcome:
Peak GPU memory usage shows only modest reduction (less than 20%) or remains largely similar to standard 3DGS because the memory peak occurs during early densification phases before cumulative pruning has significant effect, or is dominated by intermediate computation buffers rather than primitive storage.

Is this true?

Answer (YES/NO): YES